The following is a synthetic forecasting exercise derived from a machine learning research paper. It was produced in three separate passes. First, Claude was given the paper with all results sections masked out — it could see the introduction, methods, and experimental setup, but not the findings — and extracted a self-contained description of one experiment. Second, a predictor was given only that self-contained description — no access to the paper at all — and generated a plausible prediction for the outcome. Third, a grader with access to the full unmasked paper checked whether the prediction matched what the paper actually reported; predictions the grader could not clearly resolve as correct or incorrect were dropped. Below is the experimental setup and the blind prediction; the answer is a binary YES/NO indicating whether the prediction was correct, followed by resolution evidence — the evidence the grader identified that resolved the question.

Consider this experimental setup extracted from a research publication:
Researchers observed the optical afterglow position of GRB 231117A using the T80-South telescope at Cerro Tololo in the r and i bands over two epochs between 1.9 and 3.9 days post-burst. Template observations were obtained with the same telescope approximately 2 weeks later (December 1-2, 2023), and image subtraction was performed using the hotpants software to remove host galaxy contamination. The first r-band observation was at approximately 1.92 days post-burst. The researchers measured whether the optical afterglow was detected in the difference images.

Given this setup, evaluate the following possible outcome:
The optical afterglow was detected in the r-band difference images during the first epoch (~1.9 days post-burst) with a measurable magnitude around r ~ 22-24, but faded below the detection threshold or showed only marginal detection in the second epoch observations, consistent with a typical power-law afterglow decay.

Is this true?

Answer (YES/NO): NO